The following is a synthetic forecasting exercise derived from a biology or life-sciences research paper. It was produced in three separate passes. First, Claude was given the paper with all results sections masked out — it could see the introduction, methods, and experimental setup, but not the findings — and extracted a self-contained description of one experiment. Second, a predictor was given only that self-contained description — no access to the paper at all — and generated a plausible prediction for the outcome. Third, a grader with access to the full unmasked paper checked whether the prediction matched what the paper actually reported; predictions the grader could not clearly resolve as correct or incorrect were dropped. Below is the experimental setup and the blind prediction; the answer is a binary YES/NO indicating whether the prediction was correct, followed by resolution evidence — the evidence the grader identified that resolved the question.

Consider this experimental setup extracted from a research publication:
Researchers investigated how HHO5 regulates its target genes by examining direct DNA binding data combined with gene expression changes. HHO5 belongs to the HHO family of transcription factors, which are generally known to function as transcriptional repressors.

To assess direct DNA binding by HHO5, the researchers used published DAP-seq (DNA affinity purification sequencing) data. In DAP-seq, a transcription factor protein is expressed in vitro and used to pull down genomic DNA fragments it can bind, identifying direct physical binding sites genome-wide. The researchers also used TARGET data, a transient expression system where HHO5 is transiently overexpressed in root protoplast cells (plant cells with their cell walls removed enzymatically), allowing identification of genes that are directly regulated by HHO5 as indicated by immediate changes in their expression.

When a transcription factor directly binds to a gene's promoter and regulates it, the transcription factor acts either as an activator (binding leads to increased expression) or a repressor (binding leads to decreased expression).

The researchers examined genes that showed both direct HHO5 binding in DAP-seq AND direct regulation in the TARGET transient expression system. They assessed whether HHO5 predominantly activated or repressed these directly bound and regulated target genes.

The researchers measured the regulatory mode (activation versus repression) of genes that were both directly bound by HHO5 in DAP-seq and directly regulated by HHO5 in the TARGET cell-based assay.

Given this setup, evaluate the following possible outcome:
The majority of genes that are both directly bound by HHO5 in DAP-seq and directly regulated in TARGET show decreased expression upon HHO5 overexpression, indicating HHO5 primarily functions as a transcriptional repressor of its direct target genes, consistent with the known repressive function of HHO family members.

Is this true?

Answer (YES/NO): YES